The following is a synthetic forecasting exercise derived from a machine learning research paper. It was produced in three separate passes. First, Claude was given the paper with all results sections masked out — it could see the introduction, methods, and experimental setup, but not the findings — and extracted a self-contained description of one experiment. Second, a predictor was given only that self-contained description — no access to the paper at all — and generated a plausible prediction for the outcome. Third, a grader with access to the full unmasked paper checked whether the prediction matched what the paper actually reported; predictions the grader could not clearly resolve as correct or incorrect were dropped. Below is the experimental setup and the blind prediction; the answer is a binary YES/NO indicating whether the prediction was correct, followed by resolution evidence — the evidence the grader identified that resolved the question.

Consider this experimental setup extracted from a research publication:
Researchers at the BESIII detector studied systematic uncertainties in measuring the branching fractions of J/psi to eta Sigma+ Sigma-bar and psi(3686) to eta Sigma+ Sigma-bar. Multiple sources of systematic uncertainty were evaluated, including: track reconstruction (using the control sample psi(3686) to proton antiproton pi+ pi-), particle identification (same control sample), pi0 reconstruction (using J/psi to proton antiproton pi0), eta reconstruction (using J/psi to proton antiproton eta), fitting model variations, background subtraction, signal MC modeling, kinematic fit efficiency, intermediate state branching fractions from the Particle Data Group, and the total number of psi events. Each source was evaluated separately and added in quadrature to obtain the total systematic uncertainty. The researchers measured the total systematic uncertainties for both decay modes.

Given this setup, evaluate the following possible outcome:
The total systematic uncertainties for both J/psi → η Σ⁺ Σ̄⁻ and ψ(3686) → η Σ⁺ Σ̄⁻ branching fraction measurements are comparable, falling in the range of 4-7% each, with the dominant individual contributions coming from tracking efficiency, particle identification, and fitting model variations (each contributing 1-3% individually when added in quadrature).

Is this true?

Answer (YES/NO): NO